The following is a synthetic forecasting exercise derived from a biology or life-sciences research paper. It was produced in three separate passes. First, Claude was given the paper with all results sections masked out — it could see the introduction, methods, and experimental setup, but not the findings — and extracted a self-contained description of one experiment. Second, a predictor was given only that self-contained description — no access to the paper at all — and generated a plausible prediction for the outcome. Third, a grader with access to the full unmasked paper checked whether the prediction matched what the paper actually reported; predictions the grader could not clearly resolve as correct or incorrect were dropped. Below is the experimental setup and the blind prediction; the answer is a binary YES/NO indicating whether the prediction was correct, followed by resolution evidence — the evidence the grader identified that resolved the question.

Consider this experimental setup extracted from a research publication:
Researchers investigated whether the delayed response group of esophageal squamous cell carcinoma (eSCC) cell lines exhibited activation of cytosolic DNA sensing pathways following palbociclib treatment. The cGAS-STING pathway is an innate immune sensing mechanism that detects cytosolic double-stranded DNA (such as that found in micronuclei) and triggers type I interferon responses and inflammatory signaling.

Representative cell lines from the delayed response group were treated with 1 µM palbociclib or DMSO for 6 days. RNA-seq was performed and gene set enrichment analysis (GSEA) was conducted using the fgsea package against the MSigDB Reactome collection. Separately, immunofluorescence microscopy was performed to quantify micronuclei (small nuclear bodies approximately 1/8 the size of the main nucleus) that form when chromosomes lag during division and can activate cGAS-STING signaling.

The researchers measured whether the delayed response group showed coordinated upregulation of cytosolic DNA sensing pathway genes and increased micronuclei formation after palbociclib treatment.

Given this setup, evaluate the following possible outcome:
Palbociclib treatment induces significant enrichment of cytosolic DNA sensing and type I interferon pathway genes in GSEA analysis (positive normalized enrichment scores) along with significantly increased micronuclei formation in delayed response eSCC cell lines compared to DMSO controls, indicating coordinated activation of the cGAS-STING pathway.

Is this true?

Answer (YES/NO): NO